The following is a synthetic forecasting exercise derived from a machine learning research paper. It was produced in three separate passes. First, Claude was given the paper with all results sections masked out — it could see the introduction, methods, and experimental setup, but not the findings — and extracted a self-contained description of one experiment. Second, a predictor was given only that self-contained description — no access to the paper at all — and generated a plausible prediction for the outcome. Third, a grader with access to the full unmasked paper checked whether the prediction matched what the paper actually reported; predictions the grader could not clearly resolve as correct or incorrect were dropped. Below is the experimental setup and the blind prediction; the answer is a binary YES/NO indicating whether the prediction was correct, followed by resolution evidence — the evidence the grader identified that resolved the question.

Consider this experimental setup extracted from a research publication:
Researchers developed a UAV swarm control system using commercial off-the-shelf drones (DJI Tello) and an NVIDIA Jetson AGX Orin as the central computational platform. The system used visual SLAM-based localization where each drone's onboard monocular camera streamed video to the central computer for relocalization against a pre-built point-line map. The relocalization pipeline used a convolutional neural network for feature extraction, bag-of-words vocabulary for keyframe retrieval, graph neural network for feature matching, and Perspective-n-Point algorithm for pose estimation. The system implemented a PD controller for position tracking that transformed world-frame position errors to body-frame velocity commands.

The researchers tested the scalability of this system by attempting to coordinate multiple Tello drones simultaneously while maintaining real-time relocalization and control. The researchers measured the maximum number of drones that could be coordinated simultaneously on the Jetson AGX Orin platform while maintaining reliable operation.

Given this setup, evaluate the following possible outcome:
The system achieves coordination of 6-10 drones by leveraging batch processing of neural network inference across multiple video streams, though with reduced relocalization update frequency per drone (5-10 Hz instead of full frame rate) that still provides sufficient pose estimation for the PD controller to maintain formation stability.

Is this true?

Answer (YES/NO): NO